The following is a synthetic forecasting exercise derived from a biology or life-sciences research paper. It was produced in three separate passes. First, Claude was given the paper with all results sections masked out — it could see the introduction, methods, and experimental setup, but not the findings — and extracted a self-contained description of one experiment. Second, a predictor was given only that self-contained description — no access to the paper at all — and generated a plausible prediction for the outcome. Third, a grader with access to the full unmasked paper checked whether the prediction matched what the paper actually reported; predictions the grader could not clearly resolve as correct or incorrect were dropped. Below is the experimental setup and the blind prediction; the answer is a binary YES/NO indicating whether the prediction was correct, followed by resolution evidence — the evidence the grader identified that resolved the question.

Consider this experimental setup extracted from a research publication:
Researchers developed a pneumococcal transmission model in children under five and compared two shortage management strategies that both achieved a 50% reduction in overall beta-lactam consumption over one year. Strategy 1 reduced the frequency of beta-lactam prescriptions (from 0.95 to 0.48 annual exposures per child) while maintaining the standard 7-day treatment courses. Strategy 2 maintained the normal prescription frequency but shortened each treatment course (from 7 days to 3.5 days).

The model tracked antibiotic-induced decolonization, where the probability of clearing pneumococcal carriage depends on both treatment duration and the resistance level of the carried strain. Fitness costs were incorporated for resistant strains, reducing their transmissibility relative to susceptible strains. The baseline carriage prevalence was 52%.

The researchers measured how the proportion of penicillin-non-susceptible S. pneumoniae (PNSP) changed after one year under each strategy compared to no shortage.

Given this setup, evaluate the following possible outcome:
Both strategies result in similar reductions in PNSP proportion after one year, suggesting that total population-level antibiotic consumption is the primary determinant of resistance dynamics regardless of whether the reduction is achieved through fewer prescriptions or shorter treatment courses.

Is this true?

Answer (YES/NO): NO